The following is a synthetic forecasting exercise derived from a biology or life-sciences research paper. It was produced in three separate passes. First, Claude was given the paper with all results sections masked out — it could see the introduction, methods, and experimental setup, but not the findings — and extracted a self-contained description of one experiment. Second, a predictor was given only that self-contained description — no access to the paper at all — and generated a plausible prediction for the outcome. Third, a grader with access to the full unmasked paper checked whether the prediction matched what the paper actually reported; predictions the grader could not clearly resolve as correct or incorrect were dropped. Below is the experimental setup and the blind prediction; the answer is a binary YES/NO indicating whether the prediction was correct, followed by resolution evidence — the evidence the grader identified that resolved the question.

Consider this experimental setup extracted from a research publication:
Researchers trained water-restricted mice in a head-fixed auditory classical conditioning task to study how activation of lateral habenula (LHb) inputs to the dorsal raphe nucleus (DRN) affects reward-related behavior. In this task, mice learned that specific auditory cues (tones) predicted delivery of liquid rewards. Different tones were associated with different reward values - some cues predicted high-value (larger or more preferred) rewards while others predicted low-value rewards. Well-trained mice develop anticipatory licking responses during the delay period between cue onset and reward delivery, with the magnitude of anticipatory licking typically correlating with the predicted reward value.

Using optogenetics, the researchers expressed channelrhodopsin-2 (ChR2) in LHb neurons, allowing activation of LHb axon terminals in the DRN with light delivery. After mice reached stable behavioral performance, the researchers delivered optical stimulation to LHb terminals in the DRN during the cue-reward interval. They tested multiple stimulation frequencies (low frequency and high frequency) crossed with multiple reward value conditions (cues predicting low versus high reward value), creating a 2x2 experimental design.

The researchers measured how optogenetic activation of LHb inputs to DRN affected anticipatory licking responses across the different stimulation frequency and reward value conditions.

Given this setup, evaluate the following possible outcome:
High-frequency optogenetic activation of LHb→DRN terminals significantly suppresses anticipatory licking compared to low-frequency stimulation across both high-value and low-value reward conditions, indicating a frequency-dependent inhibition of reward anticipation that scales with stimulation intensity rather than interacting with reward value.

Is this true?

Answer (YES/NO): NO